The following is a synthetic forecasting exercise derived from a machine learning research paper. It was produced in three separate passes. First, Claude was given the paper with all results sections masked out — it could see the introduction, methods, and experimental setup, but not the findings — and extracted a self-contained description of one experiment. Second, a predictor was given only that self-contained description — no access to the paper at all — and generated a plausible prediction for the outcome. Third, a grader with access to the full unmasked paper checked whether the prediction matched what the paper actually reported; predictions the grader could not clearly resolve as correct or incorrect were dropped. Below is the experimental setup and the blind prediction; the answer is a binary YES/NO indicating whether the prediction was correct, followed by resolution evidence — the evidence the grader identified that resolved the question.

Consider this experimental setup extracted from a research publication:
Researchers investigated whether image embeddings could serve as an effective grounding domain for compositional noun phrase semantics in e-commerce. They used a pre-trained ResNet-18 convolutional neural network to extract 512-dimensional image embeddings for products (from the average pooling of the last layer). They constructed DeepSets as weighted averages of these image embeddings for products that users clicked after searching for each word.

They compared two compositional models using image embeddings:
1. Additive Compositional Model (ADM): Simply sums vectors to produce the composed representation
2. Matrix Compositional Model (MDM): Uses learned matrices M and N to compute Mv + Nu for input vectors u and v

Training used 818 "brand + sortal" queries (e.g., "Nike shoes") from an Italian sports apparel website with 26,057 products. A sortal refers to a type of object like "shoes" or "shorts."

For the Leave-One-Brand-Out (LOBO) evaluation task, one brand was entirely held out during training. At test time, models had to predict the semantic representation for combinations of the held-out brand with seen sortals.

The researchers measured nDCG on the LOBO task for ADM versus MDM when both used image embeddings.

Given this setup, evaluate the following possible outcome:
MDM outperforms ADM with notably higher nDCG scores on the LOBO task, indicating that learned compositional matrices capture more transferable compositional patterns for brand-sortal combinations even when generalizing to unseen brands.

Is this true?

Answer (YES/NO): NO